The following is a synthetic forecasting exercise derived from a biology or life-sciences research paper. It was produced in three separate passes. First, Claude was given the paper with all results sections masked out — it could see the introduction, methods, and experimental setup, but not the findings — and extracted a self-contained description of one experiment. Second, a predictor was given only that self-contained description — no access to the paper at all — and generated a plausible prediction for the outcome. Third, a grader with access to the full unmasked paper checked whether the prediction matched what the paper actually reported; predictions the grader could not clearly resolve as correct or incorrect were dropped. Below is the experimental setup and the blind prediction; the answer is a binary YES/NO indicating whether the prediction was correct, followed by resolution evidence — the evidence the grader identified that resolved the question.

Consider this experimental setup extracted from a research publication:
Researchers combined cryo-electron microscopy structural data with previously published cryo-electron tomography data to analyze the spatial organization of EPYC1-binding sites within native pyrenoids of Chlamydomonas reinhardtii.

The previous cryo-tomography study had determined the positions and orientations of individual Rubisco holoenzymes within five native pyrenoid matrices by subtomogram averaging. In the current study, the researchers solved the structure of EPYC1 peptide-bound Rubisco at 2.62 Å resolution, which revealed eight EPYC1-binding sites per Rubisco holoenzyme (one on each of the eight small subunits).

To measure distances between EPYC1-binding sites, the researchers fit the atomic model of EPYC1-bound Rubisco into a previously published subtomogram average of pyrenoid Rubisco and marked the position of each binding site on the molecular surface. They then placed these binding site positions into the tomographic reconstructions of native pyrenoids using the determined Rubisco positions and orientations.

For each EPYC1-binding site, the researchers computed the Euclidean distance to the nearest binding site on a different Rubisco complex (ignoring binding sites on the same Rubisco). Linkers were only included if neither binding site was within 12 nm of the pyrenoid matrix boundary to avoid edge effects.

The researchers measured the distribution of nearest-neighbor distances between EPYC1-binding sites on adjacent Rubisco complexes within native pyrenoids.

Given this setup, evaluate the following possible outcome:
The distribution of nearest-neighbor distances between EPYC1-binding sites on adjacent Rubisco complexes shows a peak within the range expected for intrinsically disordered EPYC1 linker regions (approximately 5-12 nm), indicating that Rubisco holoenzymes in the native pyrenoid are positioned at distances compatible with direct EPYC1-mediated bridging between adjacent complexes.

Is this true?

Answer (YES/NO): NO